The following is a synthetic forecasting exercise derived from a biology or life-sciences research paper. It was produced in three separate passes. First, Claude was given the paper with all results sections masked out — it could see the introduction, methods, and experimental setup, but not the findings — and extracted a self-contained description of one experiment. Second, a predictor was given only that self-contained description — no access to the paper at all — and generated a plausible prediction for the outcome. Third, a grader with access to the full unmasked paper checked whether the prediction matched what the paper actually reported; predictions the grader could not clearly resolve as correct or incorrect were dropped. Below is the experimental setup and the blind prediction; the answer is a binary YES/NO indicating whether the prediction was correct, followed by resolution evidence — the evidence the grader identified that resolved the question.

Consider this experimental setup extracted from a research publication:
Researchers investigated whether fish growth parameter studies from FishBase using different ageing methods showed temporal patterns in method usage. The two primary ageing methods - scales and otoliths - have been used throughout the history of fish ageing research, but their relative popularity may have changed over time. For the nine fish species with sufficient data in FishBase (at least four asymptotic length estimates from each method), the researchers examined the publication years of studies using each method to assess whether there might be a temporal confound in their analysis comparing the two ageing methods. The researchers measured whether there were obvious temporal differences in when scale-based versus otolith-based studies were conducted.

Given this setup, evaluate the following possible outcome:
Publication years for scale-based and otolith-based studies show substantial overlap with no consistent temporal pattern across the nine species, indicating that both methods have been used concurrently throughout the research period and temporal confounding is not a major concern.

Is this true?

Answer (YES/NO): YES